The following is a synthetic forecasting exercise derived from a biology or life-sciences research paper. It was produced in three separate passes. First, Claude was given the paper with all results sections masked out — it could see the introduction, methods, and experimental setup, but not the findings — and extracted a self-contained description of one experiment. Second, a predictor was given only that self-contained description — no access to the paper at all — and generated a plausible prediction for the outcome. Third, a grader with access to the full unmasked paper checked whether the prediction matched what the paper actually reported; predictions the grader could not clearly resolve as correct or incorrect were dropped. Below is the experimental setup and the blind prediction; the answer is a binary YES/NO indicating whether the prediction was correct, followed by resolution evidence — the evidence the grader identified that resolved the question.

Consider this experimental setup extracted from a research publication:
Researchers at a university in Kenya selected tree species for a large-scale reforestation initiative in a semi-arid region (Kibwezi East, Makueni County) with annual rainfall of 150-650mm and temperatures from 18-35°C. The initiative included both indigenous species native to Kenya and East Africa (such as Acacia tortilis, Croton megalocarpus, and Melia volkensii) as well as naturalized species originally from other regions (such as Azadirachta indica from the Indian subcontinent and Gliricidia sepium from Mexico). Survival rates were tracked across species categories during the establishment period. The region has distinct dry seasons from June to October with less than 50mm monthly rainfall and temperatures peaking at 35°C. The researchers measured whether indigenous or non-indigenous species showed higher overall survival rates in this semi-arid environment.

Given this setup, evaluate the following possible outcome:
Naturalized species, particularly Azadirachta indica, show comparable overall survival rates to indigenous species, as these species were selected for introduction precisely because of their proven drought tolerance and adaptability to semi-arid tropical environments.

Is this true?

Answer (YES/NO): NO